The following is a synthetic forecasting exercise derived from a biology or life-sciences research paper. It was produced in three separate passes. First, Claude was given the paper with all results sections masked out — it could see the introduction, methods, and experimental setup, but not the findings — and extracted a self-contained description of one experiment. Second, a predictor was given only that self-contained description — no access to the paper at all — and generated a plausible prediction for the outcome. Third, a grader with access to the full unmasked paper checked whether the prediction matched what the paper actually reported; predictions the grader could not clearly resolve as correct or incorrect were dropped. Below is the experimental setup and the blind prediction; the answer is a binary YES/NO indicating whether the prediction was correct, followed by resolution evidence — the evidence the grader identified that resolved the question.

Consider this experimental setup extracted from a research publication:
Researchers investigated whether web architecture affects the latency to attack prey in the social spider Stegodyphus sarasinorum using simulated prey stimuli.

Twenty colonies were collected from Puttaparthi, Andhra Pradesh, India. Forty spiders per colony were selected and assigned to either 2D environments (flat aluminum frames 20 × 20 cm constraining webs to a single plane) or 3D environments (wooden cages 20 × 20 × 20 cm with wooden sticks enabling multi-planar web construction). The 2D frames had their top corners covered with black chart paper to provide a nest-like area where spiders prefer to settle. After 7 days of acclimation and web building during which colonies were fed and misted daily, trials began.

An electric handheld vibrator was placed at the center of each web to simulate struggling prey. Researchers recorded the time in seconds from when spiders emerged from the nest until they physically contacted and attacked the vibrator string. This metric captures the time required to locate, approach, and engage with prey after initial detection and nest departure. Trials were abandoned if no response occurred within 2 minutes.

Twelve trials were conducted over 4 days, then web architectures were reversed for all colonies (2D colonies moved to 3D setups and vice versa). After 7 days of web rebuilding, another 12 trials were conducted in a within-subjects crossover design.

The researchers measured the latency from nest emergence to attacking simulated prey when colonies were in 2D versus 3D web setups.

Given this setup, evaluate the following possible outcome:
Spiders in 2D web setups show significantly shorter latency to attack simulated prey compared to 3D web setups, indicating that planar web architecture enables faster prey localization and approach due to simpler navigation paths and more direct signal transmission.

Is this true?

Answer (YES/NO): YES